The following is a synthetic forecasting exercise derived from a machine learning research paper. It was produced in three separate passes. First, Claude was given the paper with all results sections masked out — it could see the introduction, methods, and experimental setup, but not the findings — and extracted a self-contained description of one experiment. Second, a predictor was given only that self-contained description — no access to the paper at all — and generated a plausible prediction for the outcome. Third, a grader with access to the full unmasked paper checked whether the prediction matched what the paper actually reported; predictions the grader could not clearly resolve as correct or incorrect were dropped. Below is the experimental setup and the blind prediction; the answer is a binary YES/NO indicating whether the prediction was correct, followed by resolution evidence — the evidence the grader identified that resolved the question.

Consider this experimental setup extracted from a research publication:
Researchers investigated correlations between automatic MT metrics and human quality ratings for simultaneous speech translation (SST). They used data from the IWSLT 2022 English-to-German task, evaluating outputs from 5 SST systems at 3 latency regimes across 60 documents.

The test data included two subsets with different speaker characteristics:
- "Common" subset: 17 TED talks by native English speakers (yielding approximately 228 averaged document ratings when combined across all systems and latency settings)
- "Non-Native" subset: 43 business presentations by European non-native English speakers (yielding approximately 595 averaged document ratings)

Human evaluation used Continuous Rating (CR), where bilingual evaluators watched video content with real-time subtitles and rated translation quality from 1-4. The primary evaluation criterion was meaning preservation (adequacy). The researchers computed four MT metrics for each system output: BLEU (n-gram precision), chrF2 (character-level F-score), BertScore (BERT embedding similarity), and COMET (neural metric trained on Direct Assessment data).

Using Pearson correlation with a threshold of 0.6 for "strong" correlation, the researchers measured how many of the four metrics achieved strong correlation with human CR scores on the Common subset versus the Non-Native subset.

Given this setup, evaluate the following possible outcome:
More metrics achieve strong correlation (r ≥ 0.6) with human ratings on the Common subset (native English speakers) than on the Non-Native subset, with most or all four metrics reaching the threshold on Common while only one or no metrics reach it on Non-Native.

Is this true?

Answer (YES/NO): NO